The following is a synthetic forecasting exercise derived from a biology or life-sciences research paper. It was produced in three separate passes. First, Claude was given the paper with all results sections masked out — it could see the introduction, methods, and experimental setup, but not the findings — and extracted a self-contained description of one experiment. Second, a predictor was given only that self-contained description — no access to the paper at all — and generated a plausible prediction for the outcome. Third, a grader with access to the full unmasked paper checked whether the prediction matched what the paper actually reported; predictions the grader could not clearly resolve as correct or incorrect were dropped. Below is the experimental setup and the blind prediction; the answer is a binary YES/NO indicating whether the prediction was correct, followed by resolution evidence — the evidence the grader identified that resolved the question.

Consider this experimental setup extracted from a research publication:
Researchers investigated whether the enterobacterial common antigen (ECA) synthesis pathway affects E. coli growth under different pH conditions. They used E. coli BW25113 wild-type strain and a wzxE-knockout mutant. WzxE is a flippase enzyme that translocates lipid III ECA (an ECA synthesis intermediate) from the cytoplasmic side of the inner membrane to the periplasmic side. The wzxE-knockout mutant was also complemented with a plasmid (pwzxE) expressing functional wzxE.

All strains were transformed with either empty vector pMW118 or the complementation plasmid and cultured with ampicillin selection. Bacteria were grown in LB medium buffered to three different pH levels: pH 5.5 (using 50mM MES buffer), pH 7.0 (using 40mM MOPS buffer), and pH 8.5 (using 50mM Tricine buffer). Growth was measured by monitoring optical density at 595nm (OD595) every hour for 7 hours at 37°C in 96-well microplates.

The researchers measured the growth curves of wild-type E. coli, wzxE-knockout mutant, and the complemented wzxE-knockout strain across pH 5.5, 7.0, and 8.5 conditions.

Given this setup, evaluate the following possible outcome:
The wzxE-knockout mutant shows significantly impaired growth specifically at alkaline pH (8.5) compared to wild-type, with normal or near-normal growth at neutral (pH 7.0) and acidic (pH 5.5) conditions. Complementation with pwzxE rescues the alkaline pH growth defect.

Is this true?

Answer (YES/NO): NO